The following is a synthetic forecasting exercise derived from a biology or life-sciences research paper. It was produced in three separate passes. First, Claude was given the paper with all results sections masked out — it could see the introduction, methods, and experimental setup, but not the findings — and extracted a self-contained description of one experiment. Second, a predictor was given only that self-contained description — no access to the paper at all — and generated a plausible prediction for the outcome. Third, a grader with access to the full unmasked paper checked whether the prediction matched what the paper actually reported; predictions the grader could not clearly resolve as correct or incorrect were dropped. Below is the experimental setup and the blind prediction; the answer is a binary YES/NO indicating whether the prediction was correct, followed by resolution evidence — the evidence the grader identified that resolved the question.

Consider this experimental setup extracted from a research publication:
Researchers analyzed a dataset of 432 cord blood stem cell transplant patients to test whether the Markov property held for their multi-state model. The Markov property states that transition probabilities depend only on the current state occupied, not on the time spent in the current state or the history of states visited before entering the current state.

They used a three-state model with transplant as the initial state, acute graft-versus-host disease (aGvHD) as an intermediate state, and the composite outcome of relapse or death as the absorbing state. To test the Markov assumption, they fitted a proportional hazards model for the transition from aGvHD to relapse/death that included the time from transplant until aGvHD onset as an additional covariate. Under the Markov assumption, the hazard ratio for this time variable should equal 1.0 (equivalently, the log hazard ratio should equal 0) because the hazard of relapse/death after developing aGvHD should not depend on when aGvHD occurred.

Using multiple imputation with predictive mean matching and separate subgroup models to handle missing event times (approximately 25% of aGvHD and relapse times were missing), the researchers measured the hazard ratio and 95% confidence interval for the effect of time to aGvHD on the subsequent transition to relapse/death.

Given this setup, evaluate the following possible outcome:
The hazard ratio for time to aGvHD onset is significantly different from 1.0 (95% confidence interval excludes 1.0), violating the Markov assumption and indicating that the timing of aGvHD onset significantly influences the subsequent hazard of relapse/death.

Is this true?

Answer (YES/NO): NO